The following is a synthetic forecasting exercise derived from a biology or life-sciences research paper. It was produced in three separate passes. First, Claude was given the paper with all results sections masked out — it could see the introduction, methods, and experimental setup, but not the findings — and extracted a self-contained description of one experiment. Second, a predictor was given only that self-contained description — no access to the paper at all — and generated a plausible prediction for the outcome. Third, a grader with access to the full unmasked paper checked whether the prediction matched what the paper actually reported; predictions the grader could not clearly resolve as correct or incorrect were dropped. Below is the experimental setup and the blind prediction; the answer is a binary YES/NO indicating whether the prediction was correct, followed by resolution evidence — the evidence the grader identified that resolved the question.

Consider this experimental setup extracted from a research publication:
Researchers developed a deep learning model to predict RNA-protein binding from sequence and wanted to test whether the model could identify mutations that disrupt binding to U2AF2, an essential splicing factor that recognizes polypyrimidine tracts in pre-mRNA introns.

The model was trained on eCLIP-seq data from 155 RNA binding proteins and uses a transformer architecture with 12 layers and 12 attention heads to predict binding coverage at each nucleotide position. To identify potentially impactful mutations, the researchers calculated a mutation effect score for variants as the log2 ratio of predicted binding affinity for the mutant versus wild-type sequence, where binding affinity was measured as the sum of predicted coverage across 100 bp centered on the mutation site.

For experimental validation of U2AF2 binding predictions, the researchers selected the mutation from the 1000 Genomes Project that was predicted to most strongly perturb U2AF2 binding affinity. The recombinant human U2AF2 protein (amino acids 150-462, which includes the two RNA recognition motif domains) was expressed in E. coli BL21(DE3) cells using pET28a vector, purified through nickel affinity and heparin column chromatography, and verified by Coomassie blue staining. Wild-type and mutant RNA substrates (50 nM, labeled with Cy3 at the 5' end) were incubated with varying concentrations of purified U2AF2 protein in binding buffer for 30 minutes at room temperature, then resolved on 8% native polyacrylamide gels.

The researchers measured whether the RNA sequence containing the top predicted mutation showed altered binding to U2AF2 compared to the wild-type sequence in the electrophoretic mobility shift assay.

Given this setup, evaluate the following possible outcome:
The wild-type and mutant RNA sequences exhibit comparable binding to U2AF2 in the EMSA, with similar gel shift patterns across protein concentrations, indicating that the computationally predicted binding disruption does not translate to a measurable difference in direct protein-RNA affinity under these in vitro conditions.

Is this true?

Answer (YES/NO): NO